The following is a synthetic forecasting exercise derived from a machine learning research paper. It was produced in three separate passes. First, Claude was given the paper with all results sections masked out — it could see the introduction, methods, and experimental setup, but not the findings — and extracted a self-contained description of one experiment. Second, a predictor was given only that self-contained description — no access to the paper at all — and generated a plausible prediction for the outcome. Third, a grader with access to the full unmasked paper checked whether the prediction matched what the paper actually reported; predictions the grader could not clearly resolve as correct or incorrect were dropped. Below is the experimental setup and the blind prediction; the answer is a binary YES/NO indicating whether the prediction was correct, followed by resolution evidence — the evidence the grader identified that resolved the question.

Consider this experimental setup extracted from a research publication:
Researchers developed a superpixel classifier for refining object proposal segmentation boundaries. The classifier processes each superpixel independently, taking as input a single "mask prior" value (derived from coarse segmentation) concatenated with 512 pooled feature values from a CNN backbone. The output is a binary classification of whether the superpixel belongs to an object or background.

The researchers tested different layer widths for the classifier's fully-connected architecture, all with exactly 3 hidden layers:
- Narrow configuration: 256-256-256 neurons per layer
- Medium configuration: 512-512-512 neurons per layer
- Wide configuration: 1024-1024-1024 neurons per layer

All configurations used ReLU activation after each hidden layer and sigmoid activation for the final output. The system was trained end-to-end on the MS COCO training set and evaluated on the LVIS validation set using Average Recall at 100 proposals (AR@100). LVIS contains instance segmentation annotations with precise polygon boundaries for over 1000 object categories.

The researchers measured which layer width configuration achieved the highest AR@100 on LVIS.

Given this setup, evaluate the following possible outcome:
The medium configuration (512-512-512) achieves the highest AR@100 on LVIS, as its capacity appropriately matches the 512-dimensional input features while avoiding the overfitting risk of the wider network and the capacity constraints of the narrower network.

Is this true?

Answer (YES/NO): YES